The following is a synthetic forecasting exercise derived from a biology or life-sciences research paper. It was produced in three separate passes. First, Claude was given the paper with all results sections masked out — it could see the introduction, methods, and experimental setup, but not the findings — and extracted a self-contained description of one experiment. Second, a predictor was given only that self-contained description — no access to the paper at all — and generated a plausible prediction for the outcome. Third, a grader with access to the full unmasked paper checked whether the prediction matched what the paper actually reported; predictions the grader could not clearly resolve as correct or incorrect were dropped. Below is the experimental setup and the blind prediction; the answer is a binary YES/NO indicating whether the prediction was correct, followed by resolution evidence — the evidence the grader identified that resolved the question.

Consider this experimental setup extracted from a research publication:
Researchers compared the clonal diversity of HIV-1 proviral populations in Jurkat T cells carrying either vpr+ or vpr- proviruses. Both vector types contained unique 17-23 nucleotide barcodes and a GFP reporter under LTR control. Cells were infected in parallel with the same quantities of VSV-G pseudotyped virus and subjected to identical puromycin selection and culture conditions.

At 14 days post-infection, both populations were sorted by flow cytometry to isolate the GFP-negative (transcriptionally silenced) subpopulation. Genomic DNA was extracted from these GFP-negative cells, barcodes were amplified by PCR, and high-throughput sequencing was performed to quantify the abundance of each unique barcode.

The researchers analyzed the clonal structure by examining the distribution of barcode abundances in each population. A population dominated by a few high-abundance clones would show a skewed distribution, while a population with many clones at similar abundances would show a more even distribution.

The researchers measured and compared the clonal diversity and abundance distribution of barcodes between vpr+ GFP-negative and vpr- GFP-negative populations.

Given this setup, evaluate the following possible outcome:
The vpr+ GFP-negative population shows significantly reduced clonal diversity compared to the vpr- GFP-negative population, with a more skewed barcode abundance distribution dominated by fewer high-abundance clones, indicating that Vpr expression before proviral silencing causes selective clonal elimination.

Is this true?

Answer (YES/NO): NO